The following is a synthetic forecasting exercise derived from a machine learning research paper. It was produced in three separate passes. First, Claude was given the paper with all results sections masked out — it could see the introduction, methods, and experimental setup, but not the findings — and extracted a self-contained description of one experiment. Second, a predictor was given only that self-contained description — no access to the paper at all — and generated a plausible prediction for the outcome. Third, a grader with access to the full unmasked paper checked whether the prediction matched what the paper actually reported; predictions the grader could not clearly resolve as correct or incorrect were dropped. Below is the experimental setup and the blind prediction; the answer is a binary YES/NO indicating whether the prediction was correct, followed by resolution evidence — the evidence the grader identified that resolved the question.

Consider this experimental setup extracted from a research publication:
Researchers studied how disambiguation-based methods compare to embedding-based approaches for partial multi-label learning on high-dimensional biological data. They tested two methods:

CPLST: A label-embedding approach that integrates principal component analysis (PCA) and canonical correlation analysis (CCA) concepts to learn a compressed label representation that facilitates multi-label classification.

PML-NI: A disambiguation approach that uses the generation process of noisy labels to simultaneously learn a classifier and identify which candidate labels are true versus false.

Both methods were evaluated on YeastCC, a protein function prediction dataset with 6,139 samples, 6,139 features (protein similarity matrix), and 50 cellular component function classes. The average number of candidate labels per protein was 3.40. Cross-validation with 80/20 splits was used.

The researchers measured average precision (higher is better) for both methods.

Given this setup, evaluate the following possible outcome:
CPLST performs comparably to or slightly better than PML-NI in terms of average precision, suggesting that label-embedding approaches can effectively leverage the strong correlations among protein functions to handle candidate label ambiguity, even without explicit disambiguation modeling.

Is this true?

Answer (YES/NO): NO